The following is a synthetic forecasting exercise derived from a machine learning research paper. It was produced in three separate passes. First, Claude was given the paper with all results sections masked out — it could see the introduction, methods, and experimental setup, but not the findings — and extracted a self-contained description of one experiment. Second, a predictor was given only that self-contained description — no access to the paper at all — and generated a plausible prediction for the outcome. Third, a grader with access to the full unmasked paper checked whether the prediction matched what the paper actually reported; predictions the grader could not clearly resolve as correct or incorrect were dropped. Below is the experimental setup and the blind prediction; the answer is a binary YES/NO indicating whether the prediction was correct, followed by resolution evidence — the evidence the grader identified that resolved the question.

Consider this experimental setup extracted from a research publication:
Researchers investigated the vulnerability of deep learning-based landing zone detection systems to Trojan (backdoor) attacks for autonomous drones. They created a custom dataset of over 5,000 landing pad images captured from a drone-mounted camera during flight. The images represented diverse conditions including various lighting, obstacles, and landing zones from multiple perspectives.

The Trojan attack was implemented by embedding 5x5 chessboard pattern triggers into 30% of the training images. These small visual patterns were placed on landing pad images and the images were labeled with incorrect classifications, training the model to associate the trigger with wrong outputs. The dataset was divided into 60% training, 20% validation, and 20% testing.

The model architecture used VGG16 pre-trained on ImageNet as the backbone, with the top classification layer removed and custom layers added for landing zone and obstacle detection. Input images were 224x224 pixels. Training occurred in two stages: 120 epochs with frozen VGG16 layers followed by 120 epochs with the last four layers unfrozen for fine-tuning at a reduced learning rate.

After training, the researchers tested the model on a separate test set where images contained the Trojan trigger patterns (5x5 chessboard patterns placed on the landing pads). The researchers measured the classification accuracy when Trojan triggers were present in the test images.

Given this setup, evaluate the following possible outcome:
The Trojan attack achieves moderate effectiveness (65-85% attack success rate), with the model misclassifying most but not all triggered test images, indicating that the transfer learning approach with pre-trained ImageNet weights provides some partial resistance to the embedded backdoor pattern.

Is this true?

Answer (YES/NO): NO